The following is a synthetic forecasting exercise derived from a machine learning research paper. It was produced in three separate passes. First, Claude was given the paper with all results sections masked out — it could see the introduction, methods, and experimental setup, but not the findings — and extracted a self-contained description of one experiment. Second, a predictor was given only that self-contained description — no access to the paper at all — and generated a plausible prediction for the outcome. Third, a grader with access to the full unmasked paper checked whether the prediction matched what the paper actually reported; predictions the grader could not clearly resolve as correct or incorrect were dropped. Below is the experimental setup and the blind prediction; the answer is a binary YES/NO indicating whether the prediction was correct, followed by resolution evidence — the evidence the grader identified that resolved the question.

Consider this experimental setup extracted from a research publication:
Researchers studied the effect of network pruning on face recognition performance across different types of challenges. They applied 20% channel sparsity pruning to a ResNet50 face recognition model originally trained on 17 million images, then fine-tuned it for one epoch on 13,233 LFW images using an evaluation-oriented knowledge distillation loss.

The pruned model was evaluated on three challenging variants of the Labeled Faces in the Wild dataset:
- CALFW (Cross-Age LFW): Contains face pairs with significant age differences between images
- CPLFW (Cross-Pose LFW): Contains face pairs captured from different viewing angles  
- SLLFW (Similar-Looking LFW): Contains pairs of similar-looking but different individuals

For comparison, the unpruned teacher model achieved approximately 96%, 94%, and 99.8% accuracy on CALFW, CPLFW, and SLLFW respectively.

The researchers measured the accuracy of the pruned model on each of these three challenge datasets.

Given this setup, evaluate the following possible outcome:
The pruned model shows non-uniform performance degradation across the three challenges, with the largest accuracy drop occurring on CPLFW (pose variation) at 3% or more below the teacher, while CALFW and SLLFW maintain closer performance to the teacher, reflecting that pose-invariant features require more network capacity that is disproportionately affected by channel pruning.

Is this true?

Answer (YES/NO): NO